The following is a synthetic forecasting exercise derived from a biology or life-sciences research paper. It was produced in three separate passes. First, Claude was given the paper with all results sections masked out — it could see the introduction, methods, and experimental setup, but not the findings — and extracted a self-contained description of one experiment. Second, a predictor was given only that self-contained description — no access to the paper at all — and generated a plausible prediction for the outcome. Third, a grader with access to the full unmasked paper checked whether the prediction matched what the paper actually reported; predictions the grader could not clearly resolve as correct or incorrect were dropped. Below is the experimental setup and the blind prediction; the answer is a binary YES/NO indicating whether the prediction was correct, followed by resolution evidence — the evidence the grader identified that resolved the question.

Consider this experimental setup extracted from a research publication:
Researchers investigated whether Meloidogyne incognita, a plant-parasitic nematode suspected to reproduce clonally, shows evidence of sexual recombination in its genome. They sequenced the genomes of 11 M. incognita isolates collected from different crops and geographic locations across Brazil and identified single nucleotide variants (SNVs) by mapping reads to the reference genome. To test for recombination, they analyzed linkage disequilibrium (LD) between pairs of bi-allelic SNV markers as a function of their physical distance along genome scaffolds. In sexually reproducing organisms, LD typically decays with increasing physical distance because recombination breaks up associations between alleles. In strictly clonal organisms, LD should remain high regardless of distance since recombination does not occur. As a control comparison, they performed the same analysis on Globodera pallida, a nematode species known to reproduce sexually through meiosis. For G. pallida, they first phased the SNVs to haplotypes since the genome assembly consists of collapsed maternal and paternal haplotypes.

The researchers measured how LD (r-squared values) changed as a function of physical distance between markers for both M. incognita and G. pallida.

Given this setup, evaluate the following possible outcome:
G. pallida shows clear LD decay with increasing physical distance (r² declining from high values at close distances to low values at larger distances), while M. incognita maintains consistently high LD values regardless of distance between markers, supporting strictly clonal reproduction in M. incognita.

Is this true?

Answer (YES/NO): YES